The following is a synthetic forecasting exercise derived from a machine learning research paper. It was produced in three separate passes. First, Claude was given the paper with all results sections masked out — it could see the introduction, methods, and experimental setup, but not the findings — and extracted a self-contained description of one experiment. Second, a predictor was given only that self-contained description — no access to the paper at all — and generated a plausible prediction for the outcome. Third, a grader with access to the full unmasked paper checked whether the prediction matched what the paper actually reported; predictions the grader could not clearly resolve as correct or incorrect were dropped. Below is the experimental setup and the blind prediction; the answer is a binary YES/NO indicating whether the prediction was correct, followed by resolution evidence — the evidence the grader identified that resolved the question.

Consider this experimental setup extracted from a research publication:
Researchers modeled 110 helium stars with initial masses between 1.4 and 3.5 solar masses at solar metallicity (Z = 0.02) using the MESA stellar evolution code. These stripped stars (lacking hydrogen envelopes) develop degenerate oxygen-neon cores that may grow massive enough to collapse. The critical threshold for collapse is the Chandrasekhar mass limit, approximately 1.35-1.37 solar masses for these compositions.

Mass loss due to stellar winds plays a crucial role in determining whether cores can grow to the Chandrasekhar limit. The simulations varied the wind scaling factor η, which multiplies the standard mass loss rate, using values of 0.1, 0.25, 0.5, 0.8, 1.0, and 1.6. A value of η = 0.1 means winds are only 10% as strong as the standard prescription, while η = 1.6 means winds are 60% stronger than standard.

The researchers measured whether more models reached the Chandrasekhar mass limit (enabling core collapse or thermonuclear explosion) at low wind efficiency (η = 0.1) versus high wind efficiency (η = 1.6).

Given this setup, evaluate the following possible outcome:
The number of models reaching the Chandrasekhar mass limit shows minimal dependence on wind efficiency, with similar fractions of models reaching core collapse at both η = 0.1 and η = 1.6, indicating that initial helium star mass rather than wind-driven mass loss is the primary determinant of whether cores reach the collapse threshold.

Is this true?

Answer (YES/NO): YES